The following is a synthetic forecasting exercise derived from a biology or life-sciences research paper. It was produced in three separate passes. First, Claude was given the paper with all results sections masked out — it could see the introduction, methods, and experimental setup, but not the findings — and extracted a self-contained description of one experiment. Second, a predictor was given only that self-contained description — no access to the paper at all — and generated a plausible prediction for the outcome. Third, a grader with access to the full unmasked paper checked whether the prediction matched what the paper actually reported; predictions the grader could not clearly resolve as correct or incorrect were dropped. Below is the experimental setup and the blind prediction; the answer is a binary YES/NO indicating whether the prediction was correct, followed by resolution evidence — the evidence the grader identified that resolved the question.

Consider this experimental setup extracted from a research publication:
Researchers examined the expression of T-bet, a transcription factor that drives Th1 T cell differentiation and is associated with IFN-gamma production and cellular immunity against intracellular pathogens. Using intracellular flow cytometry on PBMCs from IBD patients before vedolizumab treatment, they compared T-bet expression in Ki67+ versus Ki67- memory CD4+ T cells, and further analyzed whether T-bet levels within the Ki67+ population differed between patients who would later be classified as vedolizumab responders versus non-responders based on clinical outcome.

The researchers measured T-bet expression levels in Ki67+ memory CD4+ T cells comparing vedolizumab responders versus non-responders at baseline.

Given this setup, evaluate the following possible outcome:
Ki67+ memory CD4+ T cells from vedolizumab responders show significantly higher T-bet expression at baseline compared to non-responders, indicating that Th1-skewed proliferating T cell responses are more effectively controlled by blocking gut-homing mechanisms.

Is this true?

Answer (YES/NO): NO